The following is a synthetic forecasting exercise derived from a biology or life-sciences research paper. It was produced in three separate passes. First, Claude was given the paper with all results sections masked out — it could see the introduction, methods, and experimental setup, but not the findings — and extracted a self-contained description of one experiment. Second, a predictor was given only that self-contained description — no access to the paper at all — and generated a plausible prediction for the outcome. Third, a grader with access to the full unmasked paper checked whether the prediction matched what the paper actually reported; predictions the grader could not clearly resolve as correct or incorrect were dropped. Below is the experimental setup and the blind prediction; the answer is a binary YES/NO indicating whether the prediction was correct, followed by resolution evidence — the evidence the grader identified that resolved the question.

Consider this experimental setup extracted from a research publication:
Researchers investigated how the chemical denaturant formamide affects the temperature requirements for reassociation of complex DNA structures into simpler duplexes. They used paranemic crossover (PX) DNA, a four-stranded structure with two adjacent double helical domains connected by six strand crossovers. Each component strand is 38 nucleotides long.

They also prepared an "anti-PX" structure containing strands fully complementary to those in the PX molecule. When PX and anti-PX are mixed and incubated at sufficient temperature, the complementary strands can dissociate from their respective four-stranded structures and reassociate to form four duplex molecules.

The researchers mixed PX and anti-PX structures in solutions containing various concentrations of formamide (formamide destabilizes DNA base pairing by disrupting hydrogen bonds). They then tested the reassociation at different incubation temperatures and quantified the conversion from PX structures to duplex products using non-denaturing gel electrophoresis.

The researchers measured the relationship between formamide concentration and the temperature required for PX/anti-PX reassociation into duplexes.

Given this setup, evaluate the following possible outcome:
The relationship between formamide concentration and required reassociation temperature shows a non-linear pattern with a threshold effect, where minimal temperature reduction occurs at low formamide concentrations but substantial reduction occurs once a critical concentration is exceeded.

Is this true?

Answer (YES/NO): NO